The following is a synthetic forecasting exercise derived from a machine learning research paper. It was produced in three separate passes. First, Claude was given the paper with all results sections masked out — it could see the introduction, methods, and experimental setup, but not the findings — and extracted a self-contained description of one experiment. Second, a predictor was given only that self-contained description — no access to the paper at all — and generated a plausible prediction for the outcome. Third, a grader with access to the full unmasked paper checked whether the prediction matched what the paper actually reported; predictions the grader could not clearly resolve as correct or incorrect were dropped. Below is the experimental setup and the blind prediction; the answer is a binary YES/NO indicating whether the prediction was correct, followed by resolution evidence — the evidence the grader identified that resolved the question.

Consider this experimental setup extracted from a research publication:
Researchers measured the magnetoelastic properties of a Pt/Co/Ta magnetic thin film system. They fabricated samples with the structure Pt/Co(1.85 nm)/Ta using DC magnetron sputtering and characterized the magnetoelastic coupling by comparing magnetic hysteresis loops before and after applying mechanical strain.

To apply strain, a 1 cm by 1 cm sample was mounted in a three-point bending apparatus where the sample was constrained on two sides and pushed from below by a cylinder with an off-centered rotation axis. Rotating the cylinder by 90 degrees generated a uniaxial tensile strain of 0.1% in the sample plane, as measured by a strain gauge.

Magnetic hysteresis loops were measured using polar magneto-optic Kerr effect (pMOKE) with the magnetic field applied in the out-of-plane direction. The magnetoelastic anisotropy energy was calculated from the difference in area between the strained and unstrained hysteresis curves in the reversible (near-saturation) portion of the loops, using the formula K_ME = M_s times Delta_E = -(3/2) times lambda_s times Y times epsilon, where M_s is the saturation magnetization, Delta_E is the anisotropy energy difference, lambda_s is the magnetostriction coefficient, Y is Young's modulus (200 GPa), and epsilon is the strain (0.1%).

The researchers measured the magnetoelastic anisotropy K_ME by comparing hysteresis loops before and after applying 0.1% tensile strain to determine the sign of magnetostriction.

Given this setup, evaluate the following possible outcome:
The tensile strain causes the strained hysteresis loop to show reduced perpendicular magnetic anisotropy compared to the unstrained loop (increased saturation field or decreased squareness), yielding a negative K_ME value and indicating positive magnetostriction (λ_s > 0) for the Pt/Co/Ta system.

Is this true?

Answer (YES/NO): NO